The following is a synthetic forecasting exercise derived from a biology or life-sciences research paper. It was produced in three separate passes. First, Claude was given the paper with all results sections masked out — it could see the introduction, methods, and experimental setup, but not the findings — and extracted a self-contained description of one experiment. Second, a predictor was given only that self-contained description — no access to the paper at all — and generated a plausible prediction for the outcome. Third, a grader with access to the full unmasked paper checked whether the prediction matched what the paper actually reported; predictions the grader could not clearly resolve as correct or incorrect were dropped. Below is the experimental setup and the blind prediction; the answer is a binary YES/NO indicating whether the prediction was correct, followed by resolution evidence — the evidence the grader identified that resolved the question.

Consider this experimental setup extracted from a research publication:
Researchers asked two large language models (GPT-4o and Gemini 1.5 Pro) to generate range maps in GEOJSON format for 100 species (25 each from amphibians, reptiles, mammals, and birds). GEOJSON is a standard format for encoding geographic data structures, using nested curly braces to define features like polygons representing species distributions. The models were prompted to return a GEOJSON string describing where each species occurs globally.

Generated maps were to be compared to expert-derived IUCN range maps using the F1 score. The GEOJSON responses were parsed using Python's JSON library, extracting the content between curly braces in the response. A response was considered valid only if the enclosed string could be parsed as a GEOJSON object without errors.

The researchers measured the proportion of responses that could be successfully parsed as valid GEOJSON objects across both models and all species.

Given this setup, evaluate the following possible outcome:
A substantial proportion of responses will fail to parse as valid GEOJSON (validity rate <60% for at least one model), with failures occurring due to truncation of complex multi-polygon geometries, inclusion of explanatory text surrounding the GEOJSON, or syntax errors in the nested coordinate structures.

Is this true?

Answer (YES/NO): NO